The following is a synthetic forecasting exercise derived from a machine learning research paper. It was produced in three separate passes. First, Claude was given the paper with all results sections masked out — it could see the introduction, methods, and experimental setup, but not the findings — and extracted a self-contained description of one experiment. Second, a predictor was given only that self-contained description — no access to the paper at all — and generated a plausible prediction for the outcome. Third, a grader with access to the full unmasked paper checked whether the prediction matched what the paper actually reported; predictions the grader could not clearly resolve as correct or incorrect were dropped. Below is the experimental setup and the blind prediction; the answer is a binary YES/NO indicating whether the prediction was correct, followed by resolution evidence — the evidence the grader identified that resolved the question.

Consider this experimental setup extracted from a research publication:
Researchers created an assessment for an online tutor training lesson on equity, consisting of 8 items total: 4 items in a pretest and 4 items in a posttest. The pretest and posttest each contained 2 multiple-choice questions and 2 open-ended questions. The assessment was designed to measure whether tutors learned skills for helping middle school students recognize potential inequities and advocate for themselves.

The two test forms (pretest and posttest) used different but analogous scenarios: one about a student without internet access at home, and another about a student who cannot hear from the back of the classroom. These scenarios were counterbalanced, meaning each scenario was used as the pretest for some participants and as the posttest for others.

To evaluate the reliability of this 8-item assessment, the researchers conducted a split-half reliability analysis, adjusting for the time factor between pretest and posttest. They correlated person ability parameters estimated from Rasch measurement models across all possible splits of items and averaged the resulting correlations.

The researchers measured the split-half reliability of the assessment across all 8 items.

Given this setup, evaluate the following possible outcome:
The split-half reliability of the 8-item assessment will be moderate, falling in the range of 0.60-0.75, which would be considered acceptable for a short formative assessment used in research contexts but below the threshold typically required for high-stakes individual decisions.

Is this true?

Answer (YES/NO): NO